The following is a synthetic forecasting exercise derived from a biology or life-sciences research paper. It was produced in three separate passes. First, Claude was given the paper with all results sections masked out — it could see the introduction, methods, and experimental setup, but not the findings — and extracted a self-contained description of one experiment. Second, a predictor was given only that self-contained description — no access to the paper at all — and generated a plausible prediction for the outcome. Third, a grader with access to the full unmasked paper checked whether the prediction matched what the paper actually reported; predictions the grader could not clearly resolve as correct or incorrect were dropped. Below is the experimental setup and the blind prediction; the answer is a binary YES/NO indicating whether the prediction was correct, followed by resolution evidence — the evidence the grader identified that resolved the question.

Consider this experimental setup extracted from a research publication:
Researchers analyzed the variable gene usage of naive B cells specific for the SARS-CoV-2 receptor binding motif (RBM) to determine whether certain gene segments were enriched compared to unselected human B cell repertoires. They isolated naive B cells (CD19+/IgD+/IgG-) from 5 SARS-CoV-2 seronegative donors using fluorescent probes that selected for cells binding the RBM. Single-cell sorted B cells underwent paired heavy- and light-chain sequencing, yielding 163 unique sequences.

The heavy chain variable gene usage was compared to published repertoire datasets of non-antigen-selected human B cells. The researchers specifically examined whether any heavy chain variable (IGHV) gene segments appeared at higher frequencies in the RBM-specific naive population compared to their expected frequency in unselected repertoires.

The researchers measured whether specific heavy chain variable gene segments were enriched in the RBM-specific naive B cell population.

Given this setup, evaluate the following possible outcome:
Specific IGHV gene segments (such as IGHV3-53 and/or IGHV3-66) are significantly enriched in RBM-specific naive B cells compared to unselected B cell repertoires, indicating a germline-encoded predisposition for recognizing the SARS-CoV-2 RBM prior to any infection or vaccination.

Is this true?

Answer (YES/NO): NO